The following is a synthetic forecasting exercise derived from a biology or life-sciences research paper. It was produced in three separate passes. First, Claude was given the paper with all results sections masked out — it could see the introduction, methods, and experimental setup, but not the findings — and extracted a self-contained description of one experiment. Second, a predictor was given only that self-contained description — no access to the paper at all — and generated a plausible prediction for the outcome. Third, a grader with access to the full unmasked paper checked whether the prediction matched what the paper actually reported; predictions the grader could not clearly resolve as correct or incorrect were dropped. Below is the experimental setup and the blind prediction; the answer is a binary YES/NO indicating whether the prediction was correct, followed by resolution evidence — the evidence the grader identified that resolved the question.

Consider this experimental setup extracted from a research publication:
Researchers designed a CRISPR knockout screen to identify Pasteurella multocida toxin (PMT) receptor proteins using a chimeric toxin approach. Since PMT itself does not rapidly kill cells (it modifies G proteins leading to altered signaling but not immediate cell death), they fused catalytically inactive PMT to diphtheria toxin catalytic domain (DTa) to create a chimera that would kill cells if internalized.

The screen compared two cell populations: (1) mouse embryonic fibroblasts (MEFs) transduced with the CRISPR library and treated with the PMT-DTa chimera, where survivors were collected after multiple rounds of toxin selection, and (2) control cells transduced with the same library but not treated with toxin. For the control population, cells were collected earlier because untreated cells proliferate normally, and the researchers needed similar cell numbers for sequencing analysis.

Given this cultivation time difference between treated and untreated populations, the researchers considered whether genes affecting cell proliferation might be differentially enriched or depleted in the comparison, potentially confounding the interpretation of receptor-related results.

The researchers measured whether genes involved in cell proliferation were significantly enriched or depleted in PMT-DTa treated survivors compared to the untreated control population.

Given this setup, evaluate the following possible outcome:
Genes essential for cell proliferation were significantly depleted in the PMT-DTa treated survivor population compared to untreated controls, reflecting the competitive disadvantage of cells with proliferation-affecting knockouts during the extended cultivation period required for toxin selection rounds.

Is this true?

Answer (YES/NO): NO